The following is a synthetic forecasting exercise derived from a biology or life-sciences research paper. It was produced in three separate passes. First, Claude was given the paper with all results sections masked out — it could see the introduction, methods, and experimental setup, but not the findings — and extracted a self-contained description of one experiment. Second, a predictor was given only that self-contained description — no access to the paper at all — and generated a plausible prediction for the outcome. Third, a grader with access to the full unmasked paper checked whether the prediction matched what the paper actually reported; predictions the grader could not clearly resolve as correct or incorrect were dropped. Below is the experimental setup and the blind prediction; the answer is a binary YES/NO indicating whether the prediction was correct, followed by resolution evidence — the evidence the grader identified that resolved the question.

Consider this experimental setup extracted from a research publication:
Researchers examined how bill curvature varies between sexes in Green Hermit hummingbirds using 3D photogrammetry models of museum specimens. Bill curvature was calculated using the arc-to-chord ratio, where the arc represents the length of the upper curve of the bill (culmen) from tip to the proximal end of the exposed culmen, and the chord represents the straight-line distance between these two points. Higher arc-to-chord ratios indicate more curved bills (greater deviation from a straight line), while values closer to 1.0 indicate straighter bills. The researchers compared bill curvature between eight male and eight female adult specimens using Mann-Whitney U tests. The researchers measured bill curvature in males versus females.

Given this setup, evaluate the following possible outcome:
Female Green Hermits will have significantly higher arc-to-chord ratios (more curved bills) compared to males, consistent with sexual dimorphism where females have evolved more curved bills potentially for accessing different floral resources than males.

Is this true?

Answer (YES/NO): YES